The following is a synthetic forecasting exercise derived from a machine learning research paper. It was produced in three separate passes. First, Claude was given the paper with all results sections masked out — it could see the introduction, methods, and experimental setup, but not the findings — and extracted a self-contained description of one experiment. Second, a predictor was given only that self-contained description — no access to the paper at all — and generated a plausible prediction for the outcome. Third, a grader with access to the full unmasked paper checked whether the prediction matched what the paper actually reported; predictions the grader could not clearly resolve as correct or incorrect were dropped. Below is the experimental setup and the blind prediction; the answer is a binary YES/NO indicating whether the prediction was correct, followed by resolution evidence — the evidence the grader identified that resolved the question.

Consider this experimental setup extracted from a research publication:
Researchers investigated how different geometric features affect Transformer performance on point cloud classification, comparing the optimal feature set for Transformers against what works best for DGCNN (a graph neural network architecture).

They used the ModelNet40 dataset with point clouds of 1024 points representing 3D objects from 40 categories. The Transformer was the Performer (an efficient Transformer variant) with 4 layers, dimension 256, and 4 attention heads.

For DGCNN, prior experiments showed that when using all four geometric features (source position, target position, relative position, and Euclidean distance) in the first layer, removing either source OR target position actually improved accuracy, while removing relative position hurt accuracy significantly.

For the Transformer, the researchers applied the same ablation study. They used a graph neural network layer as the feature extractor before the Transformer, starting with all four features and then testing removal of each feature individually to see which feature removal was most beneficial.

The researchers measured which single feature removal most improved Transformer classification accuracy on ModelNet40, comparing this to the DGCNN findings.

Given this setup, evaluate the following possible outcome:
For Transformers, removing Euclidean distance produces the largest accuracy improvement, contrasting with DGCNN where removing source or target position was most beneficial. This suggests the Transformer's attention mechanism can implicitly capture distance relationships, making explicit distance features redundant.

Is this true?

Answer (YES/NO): NO